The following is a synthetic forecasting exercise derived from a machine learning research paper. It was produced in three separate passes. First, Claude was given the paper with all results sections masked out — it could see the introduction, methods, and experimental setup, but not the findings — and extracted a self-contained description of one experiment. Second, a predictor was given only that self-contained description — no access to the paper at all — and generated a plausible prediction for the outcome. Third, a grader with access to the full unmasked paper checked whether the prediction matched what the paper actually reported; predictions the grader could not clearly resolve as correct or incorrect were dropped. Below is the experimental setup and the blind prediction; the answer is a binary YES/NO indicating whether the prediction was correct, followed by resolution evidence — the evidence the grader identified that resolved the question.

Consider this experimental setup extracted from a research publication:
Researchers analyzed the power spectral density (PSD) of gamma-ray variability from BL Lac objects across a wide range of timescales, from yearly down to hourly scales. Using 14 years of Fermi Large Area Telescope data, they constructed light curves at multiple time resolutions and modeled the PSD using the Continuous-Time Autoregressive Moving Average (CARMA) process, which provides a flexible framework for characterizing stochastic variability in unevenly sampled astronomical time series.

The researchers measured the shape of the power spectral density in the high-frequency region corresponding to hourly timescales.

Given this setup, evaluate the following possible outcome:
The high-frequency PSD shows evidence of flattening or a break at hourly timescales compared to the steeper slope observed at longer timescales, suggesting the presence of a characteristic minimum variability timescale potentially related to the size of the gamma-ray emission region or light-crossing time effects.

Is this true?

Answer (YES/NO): NO